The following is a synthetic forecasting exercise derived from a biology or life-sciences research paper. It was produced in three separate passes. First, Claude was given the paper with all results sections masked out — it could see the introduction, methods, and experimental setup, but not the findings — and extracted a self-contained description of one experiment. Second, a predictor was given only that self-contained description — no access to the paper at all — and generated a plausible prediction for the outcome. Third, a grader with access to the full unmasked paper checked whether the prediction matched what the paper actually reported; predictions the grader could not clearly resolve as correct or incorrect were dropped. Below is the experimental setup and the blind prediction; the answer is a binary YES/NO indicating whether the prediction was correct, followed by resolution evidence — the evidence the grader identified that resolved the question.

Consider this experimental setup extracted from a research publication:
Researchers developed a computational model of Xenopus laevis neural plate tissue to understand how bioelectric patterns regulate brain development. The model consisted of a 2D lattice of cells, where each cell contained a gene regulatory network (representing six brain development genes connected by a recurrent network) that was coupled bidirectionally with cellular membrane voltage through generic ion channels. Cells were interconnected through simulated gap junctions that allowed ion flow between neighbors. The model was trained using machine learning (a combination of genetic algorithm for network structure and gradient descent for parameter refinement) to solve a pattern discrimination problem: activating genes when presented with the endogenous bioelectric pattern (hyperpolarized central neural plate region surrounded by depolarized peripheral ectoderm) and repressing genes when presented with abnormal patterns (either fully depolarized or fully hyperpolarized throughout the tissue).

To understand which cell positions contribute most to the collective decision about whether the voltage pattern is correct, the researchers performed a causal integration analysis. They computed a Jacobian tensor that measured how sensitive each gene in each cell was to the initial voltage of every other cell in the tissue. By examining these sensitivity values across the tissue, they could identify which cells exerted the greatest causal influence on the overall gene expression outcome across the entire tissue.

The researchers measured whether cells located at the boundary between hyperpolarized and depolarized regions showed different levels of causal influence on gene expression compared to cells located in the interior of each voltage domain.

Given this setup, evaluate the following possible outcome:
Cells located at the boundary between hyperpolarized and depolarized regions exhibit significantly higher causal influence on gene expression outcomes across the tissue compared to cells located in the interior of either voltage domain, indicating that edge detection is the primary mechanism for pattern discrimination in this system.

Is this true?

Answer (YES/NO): YES